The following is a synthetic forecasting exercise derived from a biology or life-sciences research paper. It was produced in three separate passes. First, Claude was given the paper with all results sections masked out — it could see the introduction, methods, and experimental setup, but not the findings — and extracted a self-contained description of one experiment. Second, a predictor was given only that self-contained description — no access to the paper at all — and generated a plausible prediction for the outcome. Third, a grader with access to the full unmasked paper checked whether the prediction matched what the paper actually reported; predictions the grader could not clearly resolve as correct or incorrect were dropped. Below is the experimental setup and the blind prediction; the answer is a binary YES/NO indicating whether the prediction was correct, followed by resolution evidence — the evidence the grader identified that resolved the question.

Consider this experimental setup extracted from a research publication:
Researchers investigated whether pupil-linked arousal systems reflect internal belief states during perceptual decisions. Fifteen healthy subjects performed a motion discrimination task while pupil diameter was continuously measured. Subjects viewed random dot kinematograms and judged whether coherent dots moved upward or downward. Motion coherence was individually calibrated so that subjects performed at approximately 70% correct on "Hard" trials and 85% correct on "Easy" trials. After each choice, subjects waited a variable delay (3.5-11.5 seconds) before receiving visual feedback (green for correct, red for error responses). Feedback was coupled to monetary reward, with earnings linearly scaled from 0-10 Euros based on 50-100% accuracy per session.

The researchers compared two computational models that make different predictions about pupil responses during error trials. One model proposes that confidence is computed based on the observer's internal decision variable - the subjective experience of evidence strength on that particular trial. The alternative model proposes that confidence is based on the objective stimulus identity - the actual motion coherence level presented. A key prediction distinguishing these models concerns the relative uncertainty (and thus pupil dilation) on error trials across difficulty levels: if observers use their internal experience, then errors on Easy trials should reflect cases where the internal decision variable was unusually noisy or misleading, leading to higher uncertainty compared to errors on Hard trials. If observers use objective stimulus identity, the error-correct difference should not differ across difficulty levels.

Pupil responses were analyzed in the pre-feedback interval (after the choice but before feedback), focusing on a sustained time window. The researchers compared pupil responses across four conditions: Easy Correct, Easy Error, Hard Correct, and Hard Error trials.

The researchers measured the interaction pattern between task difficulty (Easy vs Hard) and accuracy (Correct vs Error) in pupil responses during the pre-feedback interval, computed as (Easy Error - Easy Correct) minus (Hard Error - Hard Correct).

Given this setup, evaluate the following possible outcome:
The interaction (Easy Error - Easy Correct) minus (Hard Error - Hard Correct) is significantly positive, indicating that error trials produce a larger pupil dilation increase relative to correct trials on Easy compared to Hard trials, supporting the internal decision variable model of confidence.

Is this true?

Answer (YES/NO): YES